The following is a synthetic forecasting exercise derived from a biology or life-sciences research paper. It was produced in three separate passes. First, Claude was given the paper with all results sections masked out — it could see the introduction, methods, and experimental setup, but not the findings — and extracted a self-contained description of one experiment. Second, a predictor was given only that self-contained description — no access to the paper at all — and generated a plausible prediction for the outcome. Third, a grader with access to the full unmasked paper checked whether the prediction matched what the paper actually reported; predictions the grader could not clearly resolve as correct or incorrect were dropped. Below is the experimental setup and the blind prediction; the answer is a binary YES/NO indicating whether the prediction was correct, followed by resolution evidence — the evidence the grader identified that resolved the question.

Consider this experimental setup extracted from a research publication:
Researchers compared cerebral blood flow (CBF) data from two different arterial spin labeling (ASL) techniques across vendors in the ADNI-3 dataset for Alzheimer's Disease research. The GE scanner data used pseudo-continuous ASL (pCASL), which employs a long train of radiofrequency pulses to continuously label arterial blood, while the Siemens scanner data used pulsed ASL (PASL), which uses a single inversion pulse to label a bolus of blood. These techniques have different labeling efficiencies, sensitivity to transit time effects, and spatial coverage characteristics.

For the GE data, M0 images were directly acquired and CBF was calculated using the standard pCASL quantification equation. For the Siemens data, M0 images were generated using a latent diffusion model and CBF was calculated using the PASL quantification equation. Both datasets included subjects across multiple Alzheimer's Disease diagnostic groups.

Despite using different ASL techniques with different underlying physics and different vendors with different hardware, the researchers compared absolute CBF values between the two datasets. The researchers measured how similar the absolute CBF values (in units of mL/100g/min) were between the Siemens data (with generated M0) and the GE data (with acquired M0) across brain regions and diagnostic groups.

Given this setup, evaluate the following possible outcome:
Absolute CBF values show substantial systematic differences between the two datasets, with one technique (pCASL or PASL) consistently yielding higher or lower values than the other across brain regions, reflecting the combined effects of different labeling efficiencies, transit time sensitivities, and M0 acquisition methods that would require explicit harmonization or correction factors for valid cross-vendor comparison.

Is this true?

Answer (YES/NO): NO